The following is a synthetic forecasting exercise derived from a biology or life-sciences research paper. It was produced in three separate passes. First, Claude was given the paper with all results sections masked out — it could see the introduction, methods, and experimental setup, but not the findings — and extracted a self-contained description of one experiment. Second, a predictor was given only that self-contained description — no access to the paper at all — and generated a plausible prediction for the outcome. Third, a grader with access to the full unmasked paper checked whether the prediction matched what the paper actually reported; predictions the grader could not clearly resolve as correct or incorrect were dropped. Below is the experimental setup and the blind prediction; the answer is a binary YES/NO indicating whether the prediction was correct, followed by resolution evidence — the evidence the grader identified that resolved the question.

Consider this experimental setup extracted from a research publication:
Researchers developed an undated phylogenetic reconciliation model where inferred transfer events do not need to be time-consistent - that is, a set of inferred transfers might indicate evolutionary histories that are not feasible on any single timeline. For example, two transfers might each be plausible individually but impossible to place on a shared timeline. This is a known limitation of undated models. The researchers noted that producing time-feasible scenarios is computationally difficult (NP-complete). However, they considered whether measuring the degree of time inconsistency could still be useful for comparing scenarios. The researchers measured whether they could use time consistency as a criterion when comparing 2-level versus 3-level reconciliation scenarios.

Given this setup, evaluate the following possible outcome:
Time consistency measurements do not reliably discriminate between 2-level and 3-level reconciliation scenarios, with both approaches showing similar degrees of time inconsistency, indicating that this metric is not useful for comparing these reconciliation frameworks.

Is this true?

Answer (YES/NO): NO